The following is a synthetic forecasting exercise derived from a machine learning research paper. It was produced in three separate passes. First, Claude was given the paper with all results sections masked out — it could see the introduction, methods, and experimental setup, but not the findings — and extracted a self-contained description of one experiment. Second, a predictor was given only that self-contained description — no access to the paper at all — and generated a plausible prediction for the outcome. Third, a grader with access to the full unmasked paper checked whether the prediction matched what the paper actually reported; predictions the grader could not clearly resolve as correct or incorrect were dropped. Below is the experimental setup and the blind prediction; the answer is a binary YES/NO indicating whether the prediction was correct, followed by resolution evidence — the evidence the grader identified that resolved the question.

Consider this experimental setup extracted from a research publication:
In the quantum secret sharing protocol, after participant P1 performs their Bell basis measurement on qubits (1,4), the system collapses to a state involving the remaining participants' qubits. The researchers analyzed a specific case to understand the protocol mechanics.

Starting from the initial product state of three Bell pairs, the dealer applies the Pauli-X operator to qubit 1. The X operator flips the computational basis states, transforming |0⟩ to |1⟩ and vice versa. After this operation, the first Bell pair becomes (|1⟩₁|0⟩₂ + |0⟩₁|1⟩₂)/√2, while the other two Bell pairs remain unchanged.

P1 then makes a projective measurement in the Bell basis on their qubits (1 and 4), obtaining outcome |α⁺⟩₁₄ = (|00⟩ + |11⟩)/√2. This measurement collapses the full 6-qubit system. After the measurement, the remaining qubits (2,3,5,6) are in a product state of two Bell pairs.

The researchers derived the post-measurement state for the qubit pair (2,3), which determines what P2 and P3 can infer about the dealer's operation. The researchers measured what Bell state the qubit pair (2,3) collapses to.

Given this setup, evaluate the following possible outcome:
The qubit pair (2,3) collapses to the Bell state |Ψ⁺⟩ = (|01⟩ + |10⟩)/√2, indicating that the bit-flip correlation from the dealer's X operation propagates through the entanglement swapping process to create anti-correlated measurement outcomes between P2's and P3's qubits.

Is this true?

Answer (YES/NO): YES